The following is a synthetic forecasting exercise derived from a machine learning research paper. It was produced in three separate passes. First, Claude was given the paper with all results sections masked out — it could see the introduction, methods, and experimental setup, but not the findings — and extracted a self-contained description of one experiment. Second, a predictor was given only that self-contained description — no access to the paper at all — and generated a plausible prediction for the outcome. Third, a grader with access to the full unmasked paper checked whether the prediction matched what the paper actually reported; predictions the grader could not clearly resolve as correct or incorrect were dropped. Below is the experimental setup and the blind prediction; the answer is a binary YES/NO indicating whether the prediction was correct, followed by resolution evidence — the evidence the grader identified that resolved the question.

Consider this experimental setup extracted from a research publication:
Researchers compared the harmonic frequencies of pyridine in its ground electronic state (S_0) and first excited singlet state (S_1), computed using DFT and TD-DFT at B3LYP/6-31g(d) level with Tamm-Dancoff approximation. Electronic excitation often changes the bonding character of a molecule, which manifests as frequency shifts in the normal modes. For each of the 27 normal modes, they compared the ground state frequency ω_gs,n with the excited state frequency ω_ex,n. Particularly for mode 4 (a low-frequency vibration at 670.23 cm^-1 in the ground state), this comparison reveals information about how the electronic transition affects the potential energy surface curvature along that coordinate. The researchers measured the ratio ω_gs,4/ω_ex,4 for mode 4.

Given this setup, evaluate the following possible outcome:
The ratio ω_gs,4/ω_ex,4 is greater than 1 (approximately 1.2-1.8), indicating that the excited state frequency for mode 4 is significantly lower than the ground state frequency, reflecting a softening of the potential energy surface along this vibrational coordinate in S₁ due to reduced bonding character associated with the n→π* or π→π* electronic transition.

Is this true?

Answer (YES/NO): NO